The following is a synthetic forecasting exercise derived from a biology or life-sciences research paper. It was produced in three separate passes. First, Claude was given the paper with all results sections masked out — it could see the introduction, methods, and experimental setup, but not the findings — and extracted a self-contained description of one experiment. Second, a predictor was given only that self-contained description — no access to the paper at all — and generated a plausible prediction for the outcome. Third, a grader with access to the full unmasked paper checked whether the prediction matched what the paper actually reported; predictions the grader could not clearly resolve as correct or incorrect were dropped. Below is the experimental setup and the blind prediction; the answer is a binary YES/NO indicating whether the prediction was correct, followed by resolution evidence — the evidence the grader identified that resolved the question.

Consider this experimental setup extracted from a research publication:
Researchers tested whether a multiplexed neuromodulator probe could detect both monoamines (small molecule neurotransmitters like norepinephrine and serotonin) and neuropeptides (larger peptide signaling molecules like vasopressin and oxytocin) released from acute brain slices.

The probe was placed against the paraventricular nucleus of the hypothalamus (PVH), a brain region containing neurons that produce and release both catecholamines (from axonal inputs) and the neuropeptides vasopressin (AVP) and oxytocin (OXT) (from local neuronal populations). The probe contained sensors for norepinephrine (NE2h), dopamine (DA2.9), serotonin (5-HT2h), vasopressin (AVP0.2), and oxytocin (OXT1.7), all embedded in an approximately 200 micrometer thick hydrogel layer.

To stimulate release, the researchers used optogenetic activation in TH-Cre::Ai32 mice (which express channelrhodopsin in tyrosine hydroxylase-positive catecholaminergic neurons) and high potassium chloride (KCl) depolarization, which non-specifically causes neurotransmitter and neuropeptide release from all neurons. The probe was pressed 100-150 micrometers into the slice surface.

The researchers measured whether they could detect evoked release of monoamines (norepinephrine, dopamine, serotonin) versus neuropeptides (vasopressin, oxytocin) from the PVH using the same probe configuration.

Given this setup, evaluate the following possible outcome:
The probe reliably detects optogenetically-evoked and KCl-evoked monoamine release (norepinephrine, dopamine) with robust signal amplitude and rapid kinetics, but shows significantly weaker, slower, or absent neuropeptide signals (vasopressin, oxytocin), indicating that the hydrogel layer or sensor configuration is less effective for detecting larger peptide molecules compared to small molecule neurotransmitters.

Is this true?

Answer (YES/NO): NO